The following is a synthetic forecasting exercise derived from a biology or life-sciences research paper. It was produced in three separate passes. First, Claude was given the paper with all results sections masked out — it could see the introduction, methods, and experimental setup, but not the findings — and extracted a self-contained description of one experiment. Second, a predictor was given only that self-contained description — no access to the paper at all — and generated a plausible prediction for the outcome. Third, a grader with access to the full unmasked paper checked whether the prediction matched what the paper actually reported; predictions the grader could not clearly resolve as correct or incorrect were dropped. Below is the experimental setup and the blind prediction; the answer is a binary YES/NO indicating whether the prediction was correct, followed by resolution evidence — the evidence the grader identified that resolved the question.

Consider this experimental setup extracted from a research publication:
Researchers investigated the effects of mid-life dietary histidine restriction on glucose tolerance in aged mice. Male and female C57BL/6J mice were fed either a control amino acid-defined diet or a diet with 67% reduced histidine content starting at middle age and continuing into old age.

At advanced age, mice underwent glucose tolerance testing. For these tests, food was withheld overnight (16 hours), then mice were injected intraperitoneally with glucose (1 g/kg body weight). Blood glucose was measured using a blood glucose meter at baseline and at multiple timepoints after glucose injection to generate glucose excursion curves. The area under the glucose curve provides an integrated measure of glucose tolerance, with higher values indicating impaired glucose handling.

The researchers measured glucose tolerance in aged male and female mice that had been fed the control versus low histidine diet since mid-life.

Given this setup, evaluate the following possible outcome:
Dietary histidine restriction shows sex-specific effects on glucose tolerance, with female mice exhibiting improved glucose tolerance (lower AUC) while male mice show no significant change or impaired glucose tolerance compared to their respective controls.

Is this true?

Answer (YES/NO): NO